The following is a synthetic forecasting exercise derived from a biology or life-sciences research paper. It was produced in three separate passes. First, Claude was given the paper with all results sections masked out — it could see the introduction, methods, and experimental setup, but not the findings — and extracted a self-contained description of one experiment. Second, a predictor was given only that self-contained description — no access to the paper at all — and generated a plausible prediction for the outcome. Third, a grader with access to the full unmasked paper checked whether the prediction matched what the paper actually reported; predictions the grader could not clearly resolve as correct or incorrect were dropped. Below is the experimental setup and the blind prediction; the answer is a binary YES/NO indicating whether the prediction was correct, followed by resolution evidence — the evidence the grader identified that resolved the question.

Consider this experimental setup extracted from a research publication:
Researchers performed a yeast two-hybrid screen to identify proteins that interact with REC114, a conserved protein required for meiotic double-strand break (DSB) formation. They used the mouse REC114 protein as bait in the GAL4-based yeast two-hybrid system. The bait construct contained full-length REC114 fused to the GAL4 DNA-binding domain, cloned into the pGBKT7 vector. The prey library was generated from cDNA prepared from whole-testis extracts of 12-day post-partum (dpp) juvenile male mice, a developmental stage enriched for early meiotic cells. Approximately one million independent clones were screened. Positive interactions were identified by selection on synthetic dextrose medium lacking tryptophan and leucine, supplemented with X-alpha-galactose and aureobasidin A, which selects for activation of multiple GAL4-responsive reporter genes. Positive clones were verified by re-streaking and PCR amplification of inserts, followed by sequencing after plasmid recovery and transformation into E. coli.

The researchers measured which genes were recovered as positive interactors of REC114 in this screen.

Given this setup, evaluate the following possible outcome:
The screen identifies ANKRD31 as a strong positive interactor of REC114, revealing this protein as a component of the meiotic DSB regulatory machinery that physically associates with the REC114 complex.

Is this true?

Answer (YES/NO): YES